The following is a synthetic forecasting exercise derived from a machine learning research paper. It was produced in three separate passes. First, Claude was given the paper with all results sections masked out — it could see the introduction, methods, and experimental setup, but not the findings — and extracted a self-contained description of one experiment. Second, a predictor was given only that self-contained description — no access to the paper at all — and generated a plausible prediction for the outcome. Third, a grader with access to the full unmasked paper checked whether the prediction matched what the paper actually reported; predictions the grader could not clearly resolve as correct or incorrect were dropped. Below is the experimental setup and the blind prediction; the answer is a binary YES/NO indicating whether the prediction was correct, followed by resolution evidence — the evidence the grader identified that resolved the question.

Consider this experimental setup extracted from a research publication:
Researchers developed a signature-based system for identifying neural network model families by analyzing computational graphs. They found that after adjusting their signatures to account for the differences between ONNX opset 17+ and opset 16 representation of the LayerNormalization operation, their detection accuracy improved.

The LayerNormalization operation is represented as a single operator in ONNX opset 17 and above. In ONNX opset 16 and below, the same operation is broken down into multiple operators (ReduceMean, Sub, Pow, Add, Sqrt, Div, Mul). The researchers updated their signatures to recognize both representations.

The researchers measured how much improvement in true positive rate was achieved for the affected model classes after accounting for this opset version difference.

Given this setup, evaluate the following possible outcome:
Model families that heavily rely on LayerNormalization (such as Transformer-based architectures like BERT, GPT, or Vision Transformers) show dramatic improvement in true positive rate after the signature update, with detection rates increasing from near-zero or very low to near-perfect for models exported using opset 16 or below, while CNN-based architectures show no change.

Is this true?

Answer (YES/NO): NO